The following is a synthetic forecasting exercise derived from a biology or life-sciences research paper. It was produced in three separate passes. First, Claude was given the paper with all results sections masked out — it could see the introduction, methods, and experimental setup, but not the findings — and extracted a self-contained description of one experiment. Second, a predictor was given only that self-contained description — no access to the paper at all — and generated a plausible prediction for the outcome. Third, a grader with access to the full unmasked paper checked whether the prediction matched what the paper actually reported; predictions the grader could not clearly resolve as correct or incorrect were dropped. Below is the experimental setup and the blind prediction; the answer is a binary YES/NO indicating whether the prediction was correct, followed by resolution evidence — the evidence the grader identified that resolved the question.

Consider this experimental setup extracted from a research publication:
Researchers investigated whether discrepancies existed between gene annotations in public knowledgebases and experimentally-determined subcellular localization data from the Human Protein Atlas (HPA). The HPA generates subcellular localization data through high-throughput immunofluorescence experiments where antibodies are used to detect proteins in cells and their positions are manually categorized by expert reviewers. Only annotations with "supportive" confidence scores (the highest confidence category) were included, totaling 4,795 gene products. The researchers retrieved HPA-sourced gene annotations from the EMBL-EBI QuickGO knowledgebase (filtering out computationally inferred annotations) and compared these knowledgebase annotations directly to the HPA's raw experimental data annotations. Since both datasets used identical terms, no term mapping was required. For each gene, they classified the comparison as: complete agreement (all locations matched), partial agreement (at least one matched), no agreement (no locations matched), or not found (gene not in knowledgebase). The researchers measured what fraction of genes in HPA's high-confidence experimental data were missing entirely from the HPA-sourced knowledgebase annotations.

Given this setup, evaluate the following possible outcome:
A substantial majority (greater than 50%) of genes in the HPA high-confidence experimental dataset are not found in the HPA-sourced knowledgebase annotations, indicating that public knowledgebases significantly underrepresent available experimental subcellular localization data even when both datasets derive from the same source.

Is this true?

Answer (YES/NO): NO